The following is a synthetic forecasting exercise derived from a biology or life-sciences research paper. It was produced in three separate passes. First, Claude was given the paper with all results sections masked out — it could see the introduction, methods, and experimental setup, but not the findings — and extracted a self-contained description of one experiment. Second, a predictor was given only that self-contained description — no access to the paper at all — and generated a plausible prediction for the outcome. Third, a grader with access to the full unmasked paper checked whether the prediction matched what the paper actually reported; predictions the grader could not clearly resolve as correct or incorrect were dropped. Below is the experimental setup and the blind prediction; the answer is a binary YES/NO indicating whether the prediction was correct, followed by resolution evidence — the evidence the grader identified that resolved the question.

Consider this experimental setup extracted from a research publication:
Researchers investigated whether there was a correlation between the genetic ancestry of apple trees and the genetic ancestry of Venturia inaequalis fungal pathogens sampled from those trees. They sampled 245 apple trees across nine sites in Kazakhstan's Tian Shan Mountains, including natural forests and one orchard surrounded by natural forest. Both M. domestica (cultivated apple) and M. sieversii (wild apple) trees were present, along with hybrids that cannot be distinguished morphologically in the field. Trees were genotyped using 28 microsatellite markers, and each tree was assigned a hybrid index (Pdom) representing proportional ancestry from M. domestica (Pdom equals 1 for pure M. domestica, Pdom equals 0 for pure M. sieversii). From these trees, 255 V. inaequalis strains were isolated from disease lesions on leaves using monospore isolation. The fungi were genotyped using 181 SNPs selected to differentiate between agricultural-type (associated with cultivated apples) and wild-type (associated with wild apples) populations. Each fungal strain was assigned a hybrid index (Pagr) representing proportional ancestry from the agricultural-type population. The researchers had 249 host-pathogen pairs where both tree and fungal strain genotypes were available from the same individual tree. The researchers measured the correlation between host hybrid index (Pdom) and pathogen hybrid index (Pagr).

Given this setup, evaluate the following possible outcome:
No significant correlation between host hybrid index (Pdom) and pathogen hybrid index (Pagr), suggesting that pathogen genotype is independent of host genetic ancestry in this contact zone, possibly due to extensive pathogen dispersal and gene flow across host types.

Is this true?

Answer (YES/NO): NO